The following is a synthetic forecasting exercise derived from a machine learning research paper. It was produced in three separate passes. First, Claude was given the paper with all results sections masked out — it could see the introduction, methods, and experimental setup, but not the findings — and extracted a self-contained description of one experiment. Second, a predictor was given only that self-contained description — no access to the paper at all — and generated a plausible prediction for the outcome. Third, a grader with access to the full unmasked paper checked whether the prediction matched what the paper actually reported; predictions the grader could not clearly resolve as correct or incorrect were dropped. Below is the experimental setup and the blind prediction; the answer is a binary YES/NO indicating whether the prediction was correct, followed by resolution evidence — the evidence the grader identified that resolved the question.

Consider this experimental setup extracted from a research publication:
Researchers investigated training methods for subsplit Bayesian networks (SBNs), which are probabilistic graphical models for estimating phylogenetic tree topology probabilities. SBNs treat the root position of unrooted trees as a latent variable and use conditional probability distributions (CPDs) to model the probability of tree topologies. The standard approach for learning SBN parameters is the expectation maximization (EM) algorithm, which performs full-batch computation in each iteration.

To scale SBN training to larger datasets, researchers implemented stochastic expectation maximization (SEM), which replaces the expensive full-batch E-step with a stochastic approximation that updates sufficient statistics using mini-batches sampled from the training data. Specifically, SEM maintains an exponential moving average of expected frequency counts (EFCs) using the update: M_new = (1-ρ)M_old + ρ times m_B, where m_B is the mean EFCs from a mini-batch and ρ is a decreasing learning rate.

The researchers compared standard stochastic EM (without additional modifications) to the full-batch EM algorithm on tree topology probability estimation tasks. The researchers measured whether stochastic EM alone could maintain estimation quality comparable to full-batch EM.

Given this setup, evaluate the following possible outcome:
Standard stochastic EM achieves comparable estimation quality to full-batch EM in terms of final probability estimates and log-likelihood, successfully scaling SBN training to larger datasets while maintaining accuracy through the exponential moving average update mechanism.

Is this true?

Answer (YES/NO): NO